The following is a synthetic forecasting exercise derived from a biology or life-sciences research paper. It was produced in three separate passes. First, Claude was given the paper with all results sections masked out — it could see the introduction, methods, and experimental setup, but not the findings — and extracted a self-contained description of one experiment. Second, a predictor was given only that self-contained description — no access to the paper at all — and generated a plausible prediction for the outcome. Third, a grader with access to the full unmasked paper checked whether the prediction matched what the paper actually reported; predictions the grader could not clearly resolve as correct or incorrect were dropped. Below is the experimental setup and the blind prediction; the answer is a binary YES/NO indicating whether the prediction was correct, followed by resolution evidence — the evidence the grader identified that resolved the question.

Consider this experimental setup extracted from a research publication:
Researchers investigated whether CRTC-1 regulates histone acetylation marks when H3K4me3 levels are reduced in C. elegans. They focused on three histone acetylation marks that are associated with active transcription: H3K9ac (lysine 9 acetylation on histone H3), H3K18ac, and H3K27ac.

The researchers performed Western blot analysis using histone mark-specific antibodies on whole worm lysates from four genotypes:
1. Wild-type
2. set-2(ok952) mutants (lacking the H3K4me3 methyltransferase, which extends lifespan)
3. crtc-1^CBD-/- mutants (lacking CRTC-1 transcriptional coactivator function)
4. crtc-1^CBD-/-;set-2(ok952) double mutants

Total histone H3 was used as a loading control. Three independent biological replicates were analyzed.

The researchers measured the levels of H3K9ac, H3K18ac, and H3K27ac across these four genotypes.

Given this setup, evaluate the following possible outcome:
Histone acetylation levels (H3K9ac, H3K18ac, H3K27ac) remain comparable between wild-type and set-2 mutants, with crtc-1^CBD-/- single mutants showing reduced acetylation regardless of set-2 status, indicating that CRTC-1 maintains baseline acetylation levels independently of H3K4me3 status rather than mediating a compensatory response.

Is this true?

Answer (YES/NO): NO